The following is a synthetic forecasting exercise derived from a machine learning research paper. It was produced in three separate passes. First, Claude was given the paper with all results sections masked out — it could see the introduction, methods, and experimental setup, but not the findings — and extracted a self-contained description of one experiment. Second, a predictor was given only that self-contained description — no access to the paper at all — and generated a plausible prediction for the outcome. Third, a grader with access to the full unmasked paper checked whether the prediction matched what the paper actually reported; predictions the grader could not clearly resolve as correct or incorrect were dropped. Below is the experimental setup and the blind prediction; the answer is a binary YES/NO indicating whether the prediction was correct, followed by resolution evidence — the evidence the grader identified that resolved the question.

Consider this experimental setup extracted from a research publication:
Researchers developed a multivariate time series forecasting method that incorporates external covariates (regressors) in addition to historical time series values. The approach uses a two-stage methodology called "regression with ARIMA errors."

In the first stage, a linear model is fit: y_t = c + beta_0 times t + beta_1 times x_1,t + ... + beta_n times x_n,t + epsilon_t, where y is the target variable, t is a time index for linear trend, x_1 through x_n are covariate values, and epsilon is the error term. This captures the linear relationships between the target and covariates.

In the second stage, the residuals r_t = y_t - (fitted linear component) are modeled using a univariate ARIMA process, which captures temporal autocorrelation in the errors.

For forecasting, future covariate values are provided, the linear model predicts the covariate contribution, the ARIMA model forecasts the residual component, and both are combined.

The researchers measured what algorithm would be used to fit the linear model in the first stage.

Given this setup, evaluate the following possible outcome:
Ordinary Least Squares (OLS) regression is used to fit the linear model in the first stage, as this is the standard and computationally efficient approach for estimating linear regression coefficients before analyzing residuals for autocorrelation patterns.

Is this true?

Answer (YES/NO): NO